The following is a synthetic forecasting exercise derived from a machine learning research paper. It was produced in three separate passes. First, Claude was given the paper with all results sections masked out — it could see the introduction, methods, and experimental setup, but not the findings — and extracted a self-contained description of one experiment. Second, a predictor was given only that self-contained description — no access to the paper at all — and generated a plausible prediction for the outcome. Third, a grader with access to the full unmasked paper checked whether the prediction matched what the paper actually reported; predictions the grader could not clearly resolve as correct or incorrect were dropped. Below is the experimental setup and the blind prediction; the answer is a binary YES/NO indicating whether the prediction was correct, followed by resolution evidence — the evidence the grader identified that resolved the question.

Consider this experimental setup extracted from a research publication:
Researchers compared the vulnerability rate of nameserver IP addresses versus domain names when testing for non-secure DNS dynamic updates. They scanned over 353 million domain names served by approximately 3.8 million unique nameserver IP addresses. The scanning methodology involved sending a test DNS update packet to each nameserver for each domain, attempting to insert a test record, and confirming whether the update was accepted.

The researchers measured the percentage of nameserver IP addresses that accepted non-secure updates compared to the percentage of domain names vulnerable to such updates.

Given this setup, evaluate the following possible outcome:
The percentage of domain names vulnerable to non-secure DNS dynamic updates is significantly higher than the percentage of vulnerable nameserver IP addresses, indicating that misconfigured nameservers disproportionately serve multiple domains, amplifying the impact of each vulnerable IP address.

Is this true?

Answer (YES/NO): NO